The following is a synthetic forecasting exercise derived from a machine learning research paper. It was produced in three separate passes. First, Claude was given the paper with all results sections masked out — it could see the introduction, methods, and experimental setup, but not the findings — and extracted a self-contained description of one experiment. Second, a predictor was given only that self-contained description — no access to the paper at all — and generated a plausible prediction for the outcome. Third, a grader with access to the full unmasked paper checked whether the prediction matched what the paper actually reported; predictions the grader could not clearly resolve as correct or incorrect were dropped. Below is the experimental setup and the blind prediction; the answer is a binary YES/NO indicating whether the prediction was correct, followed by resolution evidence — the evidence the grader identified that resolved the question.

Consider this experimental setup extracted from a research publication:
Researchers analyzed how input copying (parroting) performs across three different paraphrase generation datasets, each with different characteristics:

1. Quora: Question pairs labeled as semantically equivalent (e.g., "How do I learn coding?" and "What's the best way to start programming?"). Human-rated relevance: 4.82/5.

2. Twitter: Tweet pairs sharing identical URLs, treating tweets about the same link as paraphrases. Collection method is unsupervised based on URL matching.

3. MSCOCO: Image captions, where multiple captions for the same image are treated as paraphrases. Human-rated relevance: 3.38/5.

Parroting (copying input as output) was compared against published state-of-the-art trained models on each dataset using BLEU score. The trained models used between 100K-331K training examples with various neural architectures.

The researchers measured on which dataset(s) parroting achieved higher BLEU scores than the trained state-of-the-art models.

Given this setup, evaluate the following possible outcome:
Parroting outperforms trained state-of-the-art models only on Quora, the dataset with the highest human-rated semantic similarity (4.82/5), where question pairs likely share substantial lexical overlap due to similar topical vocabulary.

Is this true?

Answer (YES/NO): NO